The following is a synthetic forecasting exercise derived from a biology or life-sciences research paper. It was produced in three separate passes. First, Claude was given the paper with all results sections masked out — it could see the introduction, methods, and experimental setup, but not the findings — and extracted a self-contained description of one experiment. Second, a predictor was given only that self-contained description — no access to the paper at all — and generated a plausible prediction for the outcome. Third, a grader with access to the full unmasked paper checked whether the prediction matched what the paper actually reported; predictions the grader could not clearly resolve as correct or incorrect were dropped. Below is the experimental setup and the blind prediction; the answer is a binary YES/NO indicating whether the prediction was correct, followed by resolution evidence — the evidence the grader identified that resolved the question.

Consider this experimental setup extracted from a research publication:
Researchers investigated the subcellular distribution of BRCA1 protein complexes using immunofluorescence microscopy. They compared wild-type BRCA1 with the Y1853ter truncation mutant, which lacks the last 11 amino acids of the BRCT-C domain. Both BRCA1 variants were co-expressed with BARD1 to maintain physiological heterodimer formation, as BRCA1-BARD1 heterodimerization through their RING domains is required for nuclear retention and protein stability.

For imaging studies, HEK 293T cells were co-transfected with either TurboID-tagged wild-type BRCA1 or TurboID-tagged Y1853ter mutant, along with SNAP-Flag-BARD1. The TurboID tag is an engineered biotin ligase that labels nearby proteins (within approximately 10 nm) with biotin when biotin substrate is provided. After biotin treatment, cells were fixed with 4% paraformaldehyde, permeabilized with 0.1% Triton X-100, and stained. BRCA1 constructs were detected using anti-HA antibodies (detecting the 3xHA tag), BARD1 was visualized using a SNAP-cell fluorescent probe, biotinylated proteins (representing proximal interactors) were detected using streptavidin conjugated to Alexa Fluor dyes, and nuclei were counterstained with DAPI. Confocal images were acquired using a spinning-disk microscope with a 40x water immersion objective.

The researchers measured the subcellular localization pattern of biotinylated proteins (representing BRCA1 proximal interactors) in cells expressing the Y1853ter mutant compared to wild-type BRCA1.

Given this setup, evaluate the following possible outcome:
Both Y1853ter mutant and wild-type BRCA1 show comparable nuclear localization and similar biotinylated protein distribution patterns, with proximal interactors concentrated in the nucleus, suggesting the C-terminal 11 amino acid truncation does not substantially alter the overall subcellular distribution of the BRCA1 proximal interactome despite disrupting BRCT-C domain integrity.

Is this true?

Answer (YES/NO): NO